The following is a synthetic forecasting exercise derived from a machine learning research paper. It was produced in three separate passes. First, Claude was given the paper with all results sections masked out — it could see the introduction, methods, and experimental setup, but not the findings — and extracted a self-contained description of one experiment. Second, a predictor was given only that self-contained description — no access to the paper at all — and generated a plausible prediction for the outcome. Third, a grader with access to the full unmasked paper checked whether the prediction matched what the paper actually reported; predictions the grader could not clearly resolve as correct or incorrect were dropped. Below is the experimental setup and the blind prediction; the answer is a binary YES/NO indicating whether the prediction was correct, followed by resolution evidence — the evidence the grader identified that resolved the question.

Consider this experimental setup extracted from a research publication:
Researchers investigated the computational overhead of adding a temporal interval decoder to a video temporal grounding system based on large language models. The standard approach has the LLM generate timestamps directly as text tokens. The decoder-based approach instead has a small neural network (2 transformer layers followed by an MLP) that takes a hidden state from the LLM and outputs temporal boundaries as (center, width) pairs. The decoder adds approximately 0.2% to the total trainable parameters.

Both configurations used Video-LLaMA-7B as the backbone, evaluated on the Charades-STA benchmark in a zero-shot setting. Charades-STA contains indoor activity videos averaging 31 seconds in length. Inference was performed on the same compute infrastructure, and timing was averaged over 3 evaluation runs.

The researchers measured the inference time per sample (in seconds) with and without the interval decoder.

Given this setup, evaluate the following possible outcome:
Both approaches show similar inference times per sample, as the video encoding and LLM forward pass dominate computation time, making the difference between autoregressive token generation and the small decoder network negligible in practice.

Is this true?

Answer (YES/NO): YES